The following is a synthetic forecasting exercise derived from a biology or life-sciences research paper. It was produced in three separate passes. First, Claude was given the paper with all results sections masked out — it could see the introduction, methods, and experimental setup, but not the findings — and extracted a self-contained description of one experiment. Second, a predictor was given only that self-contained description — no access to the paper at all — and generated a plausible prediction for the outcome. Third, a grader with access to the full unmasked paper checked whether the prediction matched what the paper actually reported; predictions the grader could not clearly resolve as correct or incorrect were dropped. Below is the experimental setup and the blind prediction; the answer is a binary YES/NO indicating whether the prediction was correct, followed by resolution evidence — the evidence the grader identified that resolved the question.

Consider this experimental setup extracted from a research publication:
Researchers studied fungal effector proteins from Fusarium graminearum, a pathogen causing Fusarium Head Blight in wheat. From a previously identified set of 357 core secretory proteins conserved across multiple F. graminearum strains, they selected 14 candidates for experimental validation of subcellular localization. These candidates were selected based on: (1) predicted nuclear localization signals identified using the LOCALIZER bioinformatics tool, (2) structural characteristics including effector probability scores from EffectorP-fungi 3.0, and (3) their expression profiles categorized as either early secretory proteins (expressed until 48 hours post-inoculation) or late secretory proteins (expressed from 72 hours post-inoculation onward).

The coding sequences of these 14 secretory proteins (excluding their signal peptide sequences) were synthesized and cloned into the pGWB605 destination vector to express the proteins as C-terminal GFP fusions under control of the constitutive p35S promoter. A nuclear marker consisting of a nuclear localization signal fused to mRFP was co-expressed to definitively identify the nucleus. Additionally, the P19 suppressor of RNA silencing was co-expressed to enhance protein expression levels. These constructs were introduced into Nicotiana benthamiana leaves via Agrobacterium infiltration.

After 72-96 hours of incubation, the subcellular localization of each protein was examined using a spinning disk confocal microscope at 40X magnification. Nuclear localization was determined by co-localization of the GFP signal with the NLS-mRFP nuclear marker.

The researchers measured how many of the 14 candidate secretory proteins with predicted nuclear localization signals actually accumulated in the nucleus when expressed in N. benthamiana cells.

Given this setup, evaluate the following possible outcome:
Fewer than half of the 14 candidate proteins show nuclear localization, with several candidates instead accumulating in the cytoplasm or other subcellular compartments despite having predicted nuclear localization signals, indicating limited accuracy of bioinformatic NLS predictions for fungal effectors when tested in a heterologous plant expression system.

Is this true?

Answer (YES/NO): NO